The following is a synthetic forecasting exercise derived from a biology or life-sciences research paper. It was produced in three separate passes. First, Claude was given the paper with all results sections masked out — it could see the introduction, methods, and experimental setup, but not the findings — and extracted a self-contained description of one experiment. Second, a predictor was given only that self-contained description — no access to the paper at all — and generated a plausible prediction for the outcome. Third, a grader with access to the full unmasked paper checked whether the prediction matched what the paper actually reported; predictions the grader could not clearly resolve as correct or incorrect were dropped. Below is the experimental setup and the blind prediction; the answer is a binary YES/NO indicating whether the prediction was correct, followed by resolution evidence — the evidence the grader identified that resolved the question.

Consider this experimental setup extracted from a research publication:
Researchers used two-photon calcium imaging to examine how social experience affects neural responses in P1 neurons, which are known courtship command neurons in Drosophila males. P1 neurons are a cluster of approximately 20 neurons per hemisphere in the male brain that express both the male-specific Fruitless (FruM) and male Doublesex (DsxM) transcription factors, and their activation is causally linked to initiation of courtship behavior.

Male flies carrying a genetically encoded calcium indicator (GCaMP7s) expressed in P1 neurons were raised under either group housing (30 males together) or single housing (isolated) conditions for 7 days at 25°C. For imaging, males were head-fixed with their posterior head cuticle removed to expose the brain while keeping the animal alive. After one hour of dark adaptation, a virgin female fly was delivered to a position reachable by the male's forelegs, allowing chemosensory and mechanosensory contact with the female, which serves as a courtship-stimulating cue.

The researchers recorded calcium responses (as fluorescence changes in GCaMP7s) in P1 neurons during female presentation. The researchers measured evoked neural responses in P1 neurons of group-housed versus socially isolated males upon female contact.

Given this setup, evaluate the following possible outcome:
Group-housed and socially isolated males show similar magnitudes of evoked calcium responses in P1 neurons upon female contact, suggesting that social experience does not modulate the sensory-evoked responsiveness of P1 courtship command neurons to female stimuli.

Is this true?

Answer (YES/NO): NO